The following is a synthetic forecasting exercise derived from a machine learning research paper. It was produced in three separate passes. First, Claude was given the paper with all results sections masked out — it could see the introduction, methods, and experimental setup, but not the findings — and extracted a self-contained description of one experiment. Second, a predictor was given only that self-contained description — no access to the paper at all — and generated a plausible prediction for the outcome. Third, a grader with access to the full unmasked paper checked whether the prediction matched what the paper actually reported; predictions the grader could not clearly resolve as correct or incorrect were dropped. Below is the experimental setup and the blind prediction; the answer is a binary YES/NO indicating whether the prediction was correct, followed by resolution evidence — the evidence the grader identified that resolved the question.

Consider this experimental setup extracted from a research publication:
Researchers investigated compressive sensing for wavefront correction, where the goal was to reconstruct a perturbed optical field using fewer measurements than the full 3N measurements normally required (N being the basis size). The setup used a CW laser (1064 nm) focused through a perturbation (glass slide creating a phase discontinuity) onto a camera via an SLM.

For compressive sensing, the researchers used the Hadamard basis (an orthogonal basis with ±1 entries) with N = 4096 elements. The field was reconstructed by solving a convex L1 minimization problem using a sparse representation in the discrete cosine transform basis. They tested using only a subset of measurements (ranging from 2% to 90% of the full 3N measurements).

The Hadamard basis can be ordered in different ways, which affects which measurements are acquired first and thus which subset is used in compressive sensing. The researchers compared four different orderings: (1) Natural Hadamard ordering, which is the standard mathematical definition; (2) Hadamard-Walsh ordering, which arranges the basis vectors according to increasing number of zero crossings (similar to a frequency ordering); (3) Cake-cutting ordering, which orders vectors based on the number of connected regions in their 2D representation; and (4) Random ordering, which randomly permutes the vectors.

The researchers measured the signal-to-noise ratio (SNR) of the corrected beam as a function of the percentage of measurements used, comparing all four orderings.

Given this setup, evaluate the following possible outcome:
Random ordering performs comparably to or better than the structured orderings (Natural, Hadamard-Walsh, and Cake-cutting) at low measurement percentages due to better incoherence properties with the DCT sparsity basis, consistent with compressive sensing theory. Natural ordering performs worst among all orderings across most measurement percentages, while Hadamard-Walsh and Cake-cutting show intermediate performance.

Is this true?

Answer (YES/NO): NO